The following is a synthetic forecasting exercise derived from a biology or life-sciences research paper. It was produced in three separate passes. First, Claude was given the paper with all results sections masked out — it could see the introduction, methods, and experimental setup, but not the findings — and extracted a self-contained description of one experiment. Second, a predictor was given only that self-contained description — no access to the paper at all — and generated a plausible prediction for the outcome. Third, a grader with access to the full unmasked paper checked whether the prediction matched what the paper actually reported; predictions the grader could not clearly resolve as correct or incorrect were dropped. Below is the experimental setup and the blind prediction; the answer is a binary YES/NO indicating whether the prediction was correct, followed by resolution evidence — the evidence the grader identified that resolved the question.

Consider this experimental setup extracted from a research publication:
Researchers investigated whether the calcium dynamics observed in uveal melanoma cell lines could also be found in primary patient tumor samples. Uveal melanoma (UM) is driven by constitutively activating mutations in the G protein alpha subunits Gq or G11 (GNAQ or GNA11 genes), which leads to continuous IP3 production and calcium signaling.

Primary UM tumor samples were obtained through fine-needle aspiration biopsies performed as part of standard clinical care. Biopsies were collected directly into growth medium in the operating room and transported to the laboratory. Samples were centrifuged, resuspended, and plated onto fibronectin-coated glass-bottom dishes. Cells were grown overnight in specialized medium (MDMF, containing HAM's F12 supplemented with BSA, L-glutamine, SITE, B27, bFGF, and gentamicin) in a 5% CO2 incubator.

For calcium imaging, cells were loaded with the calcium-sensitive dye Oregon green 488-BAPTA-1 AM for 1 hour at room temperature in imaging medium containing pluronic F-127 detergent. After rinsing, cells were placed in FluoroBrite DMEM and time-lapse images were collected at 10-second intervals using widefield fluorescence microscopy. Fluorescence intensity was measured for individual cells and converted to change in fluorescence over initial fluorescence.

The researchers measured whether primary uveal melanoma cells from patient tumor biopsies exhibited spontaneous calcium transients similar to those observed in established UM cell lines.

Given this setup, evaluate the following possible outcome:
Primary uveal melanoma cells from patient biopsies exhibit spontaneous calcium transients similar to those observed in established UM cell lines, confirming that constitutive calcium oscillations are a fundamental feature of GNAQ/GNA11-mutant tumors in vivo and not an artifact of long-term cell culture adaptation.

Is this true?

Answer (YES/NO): YES